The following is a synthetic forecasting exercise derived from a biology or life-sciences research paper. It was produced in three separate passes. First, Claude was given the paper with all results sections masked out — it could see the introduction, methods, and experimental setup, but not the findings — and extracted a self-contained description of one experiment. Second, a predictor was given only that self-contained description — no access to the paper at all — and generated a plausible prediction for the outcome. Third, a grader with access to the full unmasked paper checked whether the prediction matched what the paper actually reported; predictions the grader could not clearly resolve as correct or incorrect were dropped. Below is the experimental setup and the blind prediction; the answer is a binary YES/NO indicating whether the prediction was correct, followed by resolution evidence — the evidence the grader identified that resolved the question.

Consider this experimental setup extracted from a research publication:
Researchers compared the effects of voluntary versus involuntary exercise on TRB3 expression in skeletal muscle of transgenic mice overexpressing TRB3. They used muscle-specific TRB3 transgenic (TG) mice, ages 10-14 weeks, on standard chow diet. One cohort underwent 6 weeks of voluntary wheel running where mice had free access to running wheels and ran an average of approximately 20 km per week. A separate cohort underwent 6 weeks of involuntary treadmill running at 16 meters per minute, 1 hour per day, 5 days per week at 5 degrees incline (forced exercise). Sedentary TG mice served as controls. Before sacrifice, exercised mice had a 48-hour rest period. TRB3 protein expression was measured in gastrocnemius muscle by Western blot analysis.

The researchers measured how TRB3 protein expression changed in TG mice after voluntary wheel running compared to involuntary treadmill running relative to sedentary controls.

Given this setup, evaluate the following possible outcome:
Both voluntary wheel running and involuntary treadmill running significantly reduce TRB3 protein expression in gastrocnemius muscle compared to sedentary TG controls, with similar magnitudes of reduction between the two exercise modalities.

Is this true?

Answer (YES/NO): NO